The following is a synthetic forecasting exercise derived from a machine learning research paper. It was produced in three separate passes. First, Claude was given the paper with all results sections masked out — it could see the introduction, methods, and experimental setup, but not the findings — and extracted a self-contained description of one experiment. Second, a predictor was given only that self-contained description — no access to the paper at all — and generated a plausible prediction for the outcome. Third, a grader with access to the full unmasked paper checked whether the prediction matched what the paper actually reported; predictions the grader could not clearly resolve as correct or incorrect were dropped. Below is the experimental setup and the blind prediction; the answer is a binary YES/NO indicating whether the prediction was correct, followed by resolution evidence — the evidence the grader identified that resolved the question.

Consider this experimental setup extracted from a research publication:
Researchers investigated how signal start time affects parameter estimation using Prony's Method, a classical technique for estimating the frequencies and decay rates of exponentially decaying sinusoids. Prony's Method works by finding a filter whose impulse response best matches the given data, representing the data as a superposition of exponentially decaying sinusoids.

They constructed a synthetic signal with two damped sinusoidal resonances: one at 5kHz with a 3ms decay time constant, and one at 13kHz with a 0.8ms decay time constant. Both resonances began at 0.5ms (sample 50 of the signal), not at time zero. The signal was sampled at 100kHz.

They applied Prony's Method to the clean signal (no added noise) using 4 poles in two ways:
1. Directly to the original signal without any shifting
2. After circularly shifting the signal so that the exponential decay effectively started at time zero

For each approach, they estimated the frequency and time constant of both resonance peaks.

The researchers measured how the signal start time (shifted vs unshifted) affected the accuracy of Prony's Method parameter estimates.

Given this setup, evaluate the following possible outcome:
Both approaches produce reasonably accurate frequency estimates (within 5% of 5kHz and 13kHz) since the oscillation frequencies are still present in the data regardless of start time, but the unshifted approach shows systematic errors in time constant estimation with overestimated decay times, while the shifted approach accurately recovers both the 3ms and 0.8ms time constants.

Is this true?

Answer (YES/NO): YES